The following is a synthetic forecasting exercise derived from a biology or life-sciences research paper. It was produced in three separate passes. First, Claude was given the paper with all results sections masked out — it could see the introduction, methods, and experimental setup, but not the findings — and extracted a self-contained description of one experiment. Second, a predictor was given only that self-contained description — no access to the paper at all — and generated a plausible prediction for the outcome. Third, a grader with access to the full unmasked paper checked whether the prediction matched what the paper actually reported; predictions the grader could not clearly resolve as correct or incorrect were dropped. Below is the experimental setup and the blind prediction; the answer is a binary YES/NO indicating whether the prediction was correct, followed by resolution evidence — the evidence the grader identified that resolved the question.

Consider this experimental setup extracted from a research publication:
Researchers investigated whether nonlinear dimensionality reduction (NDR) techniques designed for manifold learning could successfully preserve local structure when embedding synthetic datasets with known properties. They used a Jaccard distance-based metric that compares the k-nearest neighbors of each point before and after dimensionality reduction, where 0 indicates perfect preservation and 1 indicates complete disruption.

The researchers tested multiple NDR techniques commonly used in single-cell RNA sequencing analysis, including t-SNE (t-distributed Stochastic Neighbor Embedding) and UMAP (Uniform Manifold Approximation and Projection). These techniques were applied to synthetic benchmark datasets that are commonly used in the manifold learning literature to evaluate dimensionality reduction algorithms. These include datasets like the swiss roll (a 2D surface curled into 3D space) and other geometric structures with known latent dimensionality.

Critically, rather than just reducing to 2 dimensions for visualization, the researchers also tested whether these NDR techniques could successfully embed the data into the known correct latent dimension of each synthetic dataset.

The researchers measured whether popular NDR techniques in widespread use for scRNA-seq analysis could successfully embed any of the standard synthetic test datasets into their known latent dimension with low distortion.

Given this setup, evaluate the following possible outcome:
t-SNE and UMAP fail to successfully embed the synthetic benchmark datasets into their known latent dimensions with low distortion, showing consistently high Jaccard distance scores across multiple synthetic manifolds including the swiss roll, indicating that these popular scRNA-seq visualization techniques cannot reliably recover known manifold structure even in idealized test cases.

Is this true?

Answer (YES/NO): NO